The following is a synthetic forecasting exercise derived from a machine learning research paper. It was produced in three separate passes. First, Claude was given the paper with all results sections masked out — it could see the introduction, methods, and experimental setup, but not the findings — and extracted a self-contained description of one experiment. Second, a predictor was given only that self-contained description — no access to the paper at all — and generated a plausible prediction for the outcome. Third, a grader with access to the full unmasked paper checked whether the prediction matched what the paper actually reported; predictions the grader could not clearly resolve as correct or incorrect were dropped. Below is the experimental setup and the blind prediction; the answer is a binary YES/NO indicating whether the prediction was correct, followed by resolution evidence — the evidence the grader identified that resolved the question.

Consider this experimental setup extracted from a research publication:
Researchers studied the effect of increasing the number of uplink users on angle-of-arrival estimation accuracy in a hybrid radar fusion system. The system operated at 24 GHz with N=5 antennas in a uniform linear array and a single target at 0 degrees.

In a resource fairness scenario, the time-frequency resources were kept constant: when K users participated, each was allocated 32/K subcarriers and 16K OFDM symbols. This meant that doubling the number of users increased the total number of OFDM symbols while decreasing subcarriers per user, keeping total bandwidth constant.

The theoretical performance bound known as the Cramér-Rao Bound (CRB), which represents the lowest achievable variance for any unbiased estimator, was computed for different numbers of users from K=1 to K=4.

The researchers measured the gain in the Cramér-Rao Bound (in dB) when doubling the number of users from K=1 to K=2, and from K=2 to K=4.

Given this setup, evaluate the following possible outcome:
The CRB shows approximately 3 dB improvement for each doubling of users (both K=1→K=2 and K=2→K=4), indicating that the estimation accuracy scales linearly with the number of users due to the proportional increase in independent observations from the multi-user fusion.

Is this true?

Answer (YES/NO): YES